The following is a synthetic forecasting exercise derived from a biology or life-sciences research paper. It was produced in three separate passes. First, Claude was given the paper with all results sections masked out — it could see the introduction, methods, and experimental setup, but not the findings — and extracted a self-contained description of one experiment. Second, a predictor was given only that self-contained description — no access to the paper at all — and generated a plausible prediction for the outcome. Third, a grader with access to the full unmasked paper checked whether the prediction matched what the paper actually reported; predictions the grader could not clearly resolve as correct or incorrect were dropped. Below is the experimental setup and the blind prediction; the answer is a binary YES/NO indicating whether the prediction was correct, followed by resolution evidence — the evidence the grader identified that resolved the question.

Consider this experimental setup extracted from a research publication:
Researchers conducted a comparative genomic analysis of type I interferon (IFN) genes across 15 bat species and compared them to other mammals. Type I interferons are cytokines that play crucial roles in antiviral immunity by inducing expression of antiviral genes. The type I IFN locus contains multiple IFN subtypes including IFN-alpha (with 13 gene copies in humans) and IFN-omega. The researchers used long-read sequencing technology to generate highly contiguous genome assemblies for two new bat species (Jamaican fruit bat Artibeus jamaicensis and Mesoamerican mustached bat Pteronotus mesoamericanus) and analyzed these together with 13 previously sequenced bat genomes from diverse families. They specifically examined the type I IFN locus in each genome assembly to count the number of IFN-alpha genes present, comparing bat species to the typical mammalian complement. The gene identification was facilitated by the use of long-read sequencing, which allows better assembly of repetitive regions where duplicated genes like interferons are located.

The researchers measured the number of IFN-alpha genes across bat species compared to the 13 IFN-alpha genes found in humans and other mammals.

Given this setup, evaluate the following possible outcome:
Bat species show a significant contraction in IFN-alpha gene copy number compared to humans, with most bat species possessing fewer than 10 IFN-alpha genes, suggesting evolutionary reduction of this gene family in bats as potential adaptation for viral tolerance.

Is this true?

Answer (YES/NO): YES